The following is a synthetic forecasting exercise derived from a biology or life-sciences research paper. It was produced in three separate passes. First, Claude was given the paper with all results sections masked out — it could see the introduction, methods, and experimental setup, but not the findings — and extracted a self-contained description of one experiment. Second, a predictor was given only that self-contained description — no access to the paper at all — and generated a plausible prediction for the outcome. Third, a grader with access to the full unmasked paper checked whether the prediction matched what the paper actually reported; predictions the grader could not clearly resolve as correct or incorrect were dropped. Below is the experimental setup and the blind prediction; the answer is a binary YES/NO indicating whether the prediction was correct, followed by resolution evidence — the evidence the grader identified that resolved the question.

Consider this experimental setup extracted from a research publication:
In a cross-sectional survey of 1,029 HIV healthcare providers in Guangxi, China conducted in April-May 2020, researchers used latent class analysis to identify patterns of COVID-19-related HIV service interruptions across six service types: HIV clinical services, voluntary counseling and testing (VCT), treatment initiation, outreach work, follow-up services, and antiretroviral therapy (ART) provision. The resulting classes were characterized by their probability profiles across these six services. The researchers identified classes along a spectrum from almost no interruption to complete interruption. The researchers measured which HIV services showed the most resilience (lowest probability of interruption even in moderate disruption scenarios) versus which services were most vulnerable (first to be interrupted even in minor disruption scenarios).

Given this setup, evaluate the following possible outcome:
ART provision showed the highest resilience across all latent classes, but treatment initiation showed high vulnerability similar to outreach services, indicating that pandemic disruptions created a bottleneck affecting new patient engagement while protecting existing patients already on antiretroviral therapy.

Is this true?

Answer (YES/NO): NO